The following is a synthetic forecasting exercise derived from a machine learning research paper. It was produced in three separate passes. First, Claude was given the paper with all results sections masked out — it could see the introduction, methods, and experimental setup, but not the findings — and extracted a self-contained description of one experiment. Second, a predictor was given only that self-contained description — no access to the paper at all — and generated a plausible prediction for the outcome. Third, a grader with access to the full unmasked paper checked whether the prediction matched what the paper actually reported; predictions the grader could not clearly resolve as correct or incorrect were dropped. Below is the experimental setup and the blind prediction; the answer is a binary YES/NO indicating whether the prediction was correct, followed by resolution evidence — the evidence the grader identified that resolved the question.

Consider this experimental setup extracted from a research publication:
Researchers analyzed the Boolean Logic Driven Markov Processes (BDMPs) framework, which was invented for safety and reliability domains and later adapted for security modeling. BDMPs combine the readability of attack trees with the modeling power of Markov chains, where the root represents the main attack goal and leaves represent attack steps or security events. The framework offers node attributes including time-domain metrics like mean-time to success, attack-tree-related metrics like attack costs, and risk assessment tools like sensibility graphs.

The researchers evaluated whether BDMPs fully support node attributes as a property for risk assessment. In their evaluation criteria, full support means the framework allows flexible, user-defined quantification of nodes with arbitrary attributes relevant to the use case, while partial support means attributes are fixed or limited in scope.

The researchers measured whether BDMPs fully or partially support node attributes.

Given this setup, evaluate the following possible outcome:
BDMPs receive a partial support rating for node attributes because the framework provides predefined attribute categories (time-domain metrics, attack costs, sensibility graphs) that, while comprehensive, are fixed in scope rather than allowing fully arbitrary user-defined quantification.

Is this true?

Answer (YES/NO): YES